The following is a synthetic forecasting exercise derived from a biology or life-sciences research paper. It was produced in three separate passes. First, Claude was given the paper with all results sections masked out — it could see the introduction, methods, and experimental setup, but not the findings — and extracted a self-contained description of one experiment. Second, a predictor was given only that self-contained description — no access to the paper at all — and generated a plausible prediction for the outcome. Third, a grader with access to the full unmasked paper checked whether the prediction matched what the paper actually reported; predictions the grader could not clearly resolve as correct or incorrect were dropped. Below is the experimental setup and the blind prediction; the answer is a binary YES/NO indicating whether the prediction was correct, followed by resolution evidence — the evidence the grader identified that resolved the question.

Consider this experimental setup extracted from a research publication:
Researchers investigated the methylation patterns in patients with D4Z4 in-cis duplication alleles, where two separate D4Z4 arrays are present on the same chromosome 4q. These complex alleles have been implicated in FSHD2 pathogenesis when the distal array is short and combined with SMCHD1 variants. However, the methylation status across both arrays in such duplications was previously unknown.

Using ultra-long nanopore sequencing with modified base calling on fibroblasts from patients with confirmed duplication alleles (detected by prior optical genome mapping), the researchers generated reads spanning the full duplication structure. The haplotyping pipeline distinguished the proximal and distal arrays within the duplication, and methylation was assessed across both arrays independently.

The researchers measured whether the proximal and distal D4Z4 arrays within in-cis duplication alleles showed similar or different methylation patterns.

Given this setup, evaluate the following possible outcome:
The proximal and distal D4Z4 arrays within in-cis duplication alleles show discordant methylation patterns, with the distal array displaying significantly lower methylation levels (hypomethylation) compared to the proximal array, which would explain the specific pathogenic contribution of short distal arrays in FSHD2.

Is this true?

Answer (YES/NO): NO